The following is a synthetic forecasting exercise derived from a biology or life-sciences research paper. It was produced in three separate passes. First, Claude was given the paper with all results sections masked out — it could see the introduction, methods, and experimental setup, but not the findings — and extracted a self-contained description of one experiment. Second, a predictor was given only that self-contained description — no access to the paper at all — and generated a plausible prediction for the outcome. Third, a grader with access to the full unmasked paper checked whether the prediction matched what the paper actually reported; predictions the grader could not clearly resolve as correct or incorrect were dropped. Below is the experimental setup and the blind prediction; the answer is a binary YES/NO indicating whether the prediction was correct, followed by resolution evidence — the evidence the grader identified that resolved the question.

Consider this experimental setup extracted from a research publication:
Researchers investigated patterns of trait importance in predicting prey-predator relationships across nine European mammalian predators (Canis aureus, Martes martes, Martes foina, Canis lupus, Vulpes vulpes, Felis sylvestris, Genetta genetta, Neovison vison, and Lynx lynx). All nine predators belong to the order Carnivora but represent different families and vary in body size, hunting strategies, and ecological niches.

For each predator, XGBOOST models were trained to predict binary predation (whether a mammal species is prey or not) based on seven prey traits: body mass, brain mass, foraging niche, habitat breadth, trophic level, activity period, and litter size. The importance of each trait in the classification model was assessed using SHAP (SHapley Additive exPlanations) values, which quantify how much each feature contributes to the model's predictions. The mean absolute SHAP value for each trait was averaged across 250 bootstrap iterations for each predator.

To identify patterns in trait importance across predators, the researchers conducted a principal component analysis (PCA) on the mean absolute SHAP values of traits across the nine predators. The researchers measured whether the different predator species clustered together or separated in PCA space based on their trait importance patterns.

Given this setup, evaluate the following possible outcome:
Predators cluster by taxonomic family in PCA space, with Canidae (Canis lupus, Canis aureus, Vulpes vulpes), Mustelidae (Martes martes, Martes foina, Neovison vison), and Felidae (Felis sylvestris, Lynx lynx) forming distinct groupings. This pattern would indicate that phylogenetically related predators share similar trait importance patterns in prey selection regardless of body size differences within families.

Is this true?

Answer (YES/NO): NO